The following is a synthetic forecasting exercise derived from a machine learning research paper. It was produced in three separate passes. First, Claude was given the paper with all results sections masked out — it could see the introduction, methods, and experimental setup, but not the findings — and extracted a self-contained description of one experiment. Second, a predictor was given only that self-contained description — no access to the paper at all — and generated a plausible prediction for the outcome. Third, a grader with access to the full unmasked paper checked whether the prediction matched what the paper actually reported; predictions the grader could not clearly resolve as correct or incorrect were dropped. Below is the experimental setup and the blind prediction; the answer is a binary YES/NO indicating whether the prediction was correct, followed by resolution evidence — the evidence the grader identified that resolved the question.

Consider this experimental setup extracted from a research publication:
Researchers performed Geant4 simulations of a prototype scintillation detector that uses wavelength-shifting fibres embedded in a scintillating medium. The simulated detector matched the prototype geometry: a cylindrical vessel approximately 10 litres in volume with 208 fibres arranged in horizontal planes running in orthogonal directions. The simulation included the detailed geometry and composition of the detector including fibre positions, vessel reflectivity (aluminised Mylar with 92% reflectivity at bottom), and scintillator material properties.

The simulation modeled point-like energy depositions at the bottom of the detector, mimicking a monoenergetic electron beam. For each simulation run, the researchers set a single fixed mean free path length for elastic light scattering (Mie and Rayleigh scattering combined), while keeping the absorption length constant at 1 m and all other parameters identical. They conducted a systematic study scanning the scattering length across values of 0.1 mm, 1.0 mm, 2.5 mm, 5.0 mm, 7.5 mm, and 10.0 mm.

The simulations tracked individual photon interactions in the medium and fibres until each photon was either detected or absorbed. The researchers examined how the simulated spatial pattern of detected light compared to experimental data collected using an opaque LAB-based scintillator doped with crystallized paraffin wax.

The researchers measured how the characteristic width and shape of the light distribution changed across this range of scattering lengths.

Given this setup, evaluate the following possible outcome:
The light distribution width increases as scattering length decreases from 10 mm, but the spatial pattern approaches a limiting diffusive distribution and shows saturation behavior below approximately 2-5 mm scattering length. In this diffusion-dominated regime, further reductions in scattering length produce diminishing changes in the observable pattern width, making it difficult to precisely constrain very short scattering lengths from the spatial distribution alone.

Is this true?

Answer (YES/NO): NO